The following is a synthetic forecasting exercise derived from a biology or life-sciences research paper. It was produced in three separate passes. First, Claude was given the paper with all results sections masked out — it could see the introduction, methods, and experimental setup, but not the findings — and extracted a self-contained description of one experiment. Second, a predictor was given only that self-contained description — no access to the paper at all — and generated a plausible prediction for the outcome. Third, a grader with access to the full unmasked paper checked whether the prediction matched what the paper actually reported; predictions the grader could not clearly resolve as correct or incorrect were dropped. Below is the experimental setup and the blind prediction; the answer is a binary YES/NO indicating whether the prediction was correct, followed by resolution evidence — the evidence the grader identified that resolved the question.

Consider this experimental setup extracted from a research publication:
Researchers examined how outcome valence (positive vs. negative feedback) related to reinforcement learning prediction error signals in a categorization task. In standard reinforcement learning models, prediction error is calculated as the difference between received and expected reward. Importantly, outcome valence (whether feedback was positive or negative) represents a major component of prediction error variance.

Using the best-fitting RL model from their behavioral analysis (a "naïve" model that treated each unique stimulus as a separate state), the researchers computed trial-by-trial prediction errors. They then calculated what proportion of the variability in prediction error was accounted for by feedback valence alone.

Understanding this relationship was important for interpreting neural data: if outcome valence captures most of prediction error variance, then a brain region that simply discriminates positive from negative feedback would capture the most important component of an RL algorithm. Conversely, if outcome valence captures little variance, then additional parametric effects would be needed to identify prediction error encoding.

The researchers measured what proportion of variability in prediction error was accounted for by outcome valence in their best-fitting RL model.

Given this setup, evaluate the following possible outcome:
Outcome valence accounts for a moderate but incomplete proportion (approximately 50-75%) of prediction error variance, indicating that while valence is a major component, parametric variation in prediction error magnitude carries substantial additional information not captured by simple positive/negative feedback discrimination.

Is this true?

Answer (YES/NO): YES